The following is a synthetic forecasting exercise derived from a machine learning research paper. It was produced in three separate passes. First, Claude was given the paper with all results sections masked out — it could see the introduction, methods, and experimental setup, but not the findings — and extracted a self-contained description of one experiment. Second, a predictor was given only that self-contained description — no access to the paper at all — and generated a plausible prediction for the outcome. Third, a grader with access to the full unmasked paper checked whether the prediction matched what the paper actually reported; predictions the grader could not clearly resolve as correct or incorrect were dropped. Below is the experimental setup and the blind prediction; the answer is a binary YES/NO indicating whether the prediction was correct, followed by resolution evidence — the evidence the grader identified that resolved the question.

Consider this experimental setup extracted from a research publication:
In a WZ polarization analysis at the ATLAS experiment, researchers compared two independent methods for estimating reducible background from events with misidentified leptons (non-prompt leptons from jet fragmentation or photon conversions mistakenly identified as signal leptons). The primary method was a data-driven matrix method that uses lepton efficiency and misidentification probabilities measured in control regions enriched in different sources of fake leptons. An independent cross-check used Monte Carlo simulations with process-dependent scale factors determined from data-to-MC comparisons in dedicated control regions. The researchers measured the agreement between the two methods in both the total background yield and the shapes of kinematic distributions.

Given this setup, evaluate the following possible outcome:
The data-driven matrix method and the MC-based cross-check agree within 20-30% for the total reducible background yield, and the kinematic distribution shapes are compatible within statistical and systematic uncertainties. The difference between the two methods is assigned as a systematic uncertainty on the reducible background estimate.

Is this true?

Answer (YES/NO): NO